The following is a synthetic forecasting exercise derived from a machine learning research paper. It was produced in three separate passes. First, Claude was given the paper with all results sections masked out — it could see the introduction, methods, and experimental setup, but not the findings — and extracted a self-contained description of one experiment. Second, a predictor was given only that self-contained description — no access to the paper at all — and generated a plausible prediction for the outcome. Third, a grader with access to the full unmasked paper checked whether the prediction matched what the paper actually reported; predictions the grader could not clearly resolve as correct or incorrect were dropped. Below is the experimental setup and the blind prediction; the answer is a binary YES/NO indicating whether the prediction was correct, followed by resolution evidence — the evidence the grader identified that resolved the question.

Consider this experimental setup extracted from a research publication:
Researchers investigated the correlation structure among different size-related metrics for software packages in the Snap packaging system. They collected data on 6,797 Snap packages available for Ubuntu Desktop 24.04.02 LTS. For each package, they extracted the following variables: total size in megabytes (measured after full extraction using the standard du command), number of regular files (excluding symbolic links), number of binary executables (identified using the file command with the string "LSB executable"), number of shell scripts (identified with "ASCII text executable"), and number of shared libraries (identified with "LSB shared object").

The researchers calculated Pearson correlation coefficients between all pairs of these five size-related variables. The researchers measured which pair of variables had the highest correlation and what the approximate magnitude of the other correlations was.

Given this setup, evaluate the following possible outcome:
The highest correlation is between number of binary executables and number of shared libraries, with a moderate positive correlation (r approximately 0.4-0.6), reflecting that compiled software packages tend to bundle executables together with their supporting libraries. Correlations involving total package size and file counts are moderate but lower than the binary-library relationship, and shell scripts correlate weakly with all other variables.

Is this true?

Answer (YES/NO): NO